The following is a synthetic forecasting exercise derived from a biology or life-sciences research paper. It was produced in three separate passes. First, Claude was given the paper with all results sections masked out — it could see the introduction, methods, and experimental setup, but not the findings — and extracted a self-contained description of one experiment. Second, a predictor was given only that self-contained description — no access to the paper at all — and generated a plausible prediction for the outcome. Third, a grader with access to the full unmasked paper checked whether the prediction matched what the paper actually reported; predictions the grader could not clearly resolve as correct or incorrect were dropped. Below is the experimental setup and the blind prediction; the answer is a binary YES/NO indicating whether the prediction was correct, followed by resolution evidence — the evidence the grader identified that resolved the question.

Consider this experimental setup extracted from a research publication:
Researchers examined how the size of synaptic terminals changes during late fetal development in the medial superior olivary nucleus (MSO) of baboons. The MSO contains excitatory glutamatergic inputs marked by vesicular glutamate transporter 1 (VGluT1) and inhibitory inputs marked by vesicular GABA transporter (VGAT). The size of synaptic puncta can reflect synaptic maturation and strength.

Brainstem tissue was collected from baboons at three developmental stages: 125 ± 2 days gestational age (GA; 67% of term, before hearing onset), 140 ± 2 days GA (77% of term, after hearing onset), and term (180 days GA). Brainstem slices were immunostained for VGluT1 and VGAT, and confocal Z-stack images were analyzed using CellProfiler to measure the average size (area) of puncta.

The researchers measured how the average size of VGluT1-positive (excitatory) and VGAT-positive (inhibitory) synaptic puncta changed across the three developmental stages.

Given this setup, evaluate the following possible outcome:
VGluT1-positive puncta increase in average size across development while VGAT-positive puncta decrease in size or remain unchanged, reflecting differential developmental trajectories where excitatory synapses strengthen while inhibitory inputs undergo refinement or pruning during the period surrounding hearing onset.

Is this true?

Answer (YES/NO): NO